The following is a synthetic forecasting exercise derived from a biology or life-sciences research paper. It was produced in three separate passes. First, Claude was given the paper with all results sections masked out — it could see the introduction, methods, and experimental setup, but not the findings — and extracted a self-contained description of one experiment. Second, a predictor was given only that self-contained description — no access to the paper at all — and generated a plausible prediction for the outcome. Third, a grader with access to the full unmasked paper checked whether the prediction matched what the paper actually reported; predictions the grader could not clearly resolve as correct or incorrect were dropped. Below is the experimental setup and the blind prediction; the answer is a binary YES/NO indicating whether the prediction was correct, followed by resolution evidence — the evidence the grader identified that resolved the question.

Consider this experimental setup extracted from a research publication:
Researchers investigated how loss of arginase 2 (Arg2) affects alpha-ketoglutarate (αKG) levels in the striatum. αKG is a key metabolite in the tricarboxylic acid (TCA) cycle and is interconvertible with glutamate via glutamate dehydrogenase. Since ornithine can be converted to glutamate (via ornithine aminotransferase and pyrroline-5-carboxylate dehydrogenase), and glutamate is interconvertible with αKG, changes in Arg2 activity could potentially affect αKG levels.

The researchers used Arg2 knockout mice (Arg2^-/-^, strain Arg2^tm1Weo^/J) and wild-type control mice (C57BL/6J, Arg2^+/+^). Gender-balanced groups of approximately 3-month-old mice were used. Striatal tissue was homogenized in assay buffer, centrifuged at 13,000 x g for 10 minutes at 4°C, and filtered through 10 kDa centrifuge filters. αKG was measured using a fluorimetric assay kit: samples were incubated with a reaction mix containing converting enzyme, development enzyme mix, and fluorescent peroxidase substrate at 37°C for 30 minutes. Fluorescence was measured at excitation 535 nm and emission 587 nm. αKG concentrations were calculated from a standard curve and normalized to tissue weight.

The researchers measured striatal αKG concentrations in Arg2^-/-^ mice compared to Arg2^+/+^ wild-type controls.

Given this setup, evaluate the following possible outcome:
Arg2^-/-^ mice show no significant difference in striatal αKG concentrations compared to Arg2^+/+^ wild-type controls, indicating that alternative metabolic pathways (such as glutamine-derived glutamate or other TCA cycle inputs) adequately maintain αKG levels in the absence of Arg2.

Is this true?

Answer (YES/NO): YES